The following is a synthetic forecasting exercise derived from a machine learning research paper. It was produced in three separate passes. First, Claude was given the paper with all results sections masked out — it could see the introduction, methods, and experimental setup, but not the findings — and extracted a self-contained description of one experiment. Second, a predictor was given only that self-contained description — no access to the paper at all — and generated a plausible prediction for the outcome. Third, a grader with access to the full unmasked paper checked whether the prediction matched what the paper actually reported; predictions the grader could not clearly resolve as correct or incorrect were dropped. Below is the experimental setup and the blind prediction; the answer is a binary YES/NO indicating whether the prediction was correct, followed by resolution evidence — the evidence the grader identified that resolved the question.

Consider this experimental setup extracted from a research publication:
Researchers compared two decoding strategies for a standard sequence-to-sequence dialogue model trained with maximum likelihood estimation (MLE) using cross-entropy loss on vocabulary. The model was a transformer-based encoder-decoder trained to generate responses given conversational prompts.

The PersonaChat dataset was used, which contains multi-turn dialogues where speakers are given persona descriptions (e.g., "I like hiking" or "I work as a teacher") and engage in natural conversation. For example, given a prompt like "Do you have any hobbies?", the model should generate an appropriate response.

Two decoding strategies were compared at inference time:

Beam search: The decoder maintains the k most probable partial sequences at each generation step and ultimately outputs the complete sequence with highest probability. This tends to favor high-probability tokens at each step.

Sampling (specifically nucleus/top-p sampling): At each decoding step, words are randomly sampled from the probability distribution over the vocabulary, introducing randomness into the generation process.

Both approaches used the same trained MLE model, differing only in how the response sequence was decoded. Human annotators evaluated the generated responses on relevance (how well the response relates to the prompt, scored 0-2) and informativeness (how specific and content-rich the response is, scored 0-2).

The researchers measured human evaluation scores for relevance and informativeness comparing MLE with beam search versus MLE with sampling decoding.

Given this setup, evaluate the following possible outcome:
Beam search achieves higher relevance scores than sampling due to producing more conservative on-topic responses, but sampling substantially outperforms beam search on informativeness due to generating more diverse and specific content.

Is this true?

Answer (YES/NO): YES